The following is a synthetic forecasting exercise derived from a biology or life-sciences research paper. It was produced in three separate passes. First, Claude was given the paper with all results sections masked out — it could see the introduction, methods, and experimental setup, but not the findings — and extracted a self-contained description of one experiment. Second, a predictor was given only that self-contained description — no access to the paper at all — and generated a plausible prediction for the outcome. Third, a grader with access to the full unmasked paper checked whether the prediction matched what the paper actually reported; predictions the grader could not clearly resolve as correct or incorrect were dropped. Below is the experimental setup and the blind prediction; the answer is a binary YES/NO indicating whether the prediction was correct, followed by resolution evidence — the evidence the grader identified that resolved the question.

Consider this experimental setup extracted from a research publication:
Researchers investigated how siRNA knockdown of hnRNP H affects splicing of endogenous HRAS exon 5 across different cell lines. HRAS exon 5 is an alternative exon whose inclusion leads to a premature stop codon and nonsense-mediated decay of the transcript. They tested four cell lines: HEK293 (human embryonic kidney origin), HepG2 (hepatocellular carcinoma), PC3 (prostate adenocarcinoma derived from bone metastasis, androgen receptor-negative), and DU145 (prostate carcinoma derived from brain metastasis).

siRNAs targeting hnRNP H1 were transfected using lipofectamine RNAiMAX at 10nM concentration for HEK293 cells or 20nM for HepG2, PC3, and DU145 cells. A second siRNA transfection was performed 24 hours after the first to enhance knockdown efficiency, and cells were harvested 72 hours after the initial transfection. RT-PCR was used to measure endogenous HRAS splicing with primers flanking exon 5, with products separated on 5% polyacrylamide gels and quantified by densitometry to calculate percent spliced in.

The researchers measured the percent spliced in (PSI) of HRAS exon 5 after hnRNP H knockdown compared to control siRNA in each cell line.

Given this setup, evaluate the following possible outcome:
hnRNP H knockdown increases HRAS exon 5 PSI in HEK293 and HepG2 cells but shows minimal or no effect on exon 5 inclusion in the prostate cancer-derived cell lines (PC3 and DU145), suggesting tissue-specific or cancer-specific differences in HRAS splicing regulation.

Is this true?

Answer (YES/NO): NO